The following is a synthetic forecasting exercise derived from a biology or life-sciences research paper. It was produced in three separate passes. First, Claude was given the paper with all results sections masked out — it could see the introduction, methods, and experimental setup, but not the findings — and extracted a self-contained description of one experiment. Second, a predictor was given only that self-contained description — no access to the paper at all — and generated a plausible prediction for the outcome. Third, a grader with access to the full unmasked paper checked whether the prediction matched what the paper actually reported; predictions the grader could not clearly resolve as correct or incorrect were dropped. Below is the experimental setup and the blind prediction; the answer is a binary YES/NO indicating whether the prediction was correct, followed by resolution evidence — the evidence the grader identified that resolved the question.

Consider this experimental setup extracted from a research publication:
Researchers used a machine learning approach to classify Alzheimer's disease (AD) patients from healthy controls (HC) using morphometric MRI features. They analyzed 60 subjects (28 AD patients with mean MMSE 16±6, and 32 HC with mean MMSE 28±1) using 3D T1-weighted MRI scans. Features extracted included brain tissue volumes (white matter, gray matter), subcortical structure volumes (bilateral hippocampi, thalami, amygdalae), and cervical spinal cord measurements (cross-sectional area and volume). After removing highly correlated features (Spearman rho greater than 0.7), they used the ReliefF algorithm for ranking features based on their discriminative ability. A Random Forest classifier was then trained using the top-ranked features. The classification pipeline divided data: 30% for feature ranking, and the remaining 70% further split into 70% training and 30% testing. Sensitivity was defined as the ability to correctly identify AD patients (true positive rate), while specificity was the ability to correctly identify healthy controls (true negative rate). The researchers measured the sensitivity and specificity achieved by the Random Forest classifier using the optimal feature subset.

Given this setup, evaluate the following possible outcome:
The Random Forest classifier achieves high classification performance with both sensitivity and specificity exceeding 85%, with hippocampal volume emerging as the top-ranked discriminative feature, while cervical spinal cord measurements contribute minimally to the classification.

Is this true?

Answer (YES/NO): NO